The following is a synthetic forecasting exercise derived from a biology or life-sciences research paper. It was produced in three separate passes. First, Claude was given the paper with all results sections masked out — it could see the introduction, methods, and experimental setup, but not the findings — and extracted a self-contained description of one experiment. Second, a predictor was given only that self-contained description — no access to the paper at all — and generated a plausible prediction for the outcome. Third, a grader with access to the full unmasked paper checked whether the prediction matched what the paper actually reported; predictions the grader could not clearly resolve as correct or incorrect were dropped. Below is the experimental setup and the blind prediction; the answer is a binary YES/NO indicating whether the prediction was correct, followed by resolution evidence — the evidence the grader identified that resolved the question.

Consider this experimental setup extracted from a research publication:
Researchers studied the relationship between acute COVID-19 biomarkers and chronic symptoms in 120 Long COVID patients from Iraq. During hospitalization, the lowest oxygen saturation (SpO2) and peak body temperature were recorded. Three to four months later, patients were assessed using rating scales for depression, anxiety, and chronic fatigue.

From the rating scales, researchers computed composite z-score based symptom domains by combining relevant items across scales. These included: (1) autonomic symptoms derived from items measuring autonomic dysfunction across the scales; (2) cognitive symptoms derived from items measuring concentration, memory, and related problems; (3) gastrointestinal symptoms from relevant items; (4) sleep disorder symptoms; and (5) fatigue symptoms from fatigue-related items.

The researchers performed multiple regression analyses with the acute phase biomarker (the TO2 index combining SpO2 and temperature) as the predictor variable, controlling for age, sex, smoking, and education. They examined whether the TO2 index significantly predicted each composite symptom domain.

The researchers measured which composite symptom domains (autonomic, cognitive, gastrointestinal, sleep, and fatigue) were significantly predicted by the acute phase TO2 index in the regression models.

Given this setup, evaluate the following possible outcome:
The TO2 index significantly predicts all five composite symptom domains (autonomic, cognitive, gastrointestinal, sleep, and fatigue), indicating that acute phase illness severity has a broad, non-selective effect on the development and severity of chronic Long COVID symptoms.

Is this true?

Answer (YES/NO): NO